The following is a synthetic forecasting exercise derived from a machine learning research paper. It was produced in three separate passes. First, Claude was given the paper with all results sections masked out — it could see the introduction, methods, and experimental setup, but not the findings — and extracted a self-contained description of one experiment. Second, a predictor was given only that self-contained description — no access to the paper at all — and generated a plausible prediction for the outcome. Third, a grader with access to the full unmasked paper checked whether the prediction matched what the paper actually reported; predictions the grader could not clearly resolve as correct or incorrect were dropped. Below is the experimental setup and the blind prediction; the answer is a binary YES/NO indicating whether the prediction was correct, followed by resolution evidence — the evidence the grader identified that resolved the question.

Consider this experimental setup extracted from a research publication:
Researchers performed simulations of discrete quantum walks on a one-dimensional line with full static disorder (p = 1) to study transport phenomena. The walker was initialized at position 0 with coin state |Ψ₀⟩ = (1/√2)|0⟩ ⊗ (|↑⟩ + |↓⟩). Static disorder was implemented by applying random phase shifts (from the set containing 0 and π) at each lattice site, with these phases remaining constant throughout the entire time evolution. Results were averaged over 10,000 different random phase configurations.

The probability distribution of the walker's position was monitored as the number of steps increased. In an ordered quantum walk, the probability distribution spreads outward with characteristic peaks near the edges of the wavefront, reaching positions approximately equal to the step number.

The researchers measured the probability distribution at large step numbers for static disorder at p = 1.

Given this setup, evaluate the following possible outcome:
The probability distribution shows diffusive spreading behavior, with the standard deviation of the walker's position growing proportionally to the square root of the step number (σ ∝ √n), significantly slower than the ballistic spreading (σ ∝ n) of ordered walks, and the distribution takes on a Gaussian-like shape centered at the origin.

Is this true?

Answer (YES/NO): NO